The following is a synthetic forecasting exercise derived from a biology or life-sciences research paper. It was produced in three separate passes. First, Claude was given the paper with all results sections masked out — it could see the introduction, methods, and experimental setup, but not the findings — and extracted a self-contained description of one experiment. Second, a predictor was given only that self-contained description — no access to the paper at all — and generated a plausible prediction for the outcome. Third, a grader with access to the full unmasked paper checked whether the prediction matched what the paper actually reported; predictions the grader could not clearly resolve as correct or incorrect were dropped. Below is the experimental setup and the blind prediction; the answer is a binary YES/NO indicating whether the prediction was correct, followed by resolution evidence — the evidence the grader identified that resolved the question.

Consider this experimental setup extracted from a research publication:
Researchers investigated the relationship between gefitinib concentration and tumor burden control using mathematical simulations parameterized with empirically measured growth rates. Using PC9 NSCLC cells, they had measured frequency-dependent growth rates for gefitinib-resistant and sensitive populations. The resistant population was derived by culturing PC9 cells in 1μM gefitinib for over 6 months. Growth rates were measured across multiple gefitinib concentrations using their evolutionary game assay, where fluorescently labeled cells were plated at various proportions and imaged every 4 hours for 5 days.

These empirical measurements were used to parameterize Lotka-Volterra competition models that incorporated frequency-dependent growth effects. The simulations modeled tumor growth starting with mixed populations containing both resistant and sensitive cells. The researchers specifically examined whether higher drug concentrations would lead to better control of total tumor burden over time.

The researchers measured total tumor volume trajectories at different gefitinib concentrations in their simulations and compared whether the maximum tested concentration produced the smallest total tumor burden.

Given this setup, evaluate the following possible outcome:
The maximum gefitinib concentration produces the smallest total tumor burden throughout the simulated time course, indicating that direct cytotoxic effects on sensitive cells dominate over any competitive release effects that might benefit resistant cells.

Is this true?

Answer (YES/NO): NO